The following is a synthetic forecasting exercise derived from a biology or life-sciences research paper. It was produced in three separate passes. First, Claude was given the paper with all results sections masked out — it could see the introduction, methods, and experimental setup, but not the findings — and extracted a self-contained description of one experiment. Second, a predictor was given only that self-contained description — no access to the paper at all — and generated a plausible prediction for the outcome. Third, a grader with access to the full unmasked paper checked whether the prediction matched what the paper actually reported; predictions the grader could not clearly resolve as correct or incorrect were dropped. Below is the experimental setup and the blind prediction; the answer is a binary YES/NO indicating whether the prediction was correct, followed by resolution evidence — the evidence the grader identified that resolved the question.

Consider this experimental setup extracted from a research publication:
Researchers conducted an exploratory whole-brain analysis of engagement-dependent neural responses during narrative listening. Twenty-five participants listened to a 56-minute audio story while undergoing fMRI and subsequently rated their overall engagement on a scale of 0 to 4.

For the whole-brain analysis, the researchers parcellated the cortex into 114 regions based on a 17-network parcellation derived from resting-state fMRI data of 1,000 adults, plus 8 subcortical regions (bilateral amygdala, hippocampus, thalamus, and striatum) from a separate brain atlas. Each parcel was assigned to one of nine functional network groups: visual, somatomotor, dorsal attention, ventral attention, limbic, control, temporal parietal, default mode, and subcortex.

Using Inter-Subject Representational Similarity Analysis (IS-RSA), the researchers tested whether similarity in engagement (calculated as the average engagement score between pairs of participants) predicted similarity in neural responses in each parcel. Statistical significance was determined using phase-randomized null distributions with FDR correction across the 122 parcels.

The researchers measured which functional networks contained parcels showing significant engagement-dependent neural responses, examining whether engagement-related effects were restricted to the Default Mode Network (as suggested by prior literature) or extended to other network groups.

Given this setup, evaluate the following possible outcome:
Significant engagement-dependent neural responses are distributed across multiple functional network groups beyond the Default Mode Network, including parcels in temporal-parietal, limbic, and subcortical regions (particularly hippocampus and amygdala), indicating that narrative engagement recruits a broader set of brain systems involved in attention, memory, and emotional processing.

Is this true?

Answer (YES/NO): NO